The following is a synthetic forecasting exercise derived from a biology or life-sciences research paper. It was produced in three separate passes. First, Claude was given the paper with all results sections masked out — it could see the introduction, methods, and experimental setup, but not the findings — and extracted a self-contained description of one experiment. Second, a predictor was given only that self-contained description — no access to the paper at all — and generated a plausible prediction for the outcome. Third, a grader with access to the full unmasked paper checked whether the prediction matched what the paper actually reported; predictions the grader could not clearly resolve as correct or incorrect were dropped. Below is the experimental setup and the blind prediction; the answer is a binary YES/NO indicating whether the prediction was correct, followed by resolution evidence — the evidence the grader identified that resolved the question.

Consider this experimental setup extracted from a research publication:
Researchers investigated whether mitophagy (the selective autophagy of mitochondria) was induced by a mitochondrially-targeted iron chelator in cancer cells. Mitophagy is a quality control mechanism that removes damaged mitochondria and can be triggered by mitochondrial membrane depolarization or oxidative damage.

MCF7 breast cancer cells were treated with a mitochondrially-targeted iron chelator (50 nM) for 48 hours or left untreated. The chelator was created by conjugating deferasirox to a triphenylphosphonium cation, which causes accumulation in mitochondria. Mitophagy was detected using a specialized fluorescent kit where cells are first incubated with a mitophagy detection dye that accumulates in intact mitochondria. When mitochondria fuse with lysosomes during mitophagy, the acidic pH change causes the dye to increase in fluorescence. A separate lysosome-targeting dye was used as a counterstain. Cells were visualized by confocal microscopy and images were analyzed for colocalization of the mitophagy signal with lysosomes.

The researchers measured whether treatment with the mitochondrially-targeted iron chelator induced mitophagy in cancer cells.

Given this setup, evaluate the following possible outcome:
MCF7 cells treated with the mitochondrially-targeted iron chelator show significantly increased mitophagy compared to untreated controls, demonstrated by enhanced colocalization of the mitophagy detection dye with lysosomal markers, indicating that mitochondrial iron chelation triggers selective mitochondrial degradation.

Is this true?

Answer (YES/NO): YES